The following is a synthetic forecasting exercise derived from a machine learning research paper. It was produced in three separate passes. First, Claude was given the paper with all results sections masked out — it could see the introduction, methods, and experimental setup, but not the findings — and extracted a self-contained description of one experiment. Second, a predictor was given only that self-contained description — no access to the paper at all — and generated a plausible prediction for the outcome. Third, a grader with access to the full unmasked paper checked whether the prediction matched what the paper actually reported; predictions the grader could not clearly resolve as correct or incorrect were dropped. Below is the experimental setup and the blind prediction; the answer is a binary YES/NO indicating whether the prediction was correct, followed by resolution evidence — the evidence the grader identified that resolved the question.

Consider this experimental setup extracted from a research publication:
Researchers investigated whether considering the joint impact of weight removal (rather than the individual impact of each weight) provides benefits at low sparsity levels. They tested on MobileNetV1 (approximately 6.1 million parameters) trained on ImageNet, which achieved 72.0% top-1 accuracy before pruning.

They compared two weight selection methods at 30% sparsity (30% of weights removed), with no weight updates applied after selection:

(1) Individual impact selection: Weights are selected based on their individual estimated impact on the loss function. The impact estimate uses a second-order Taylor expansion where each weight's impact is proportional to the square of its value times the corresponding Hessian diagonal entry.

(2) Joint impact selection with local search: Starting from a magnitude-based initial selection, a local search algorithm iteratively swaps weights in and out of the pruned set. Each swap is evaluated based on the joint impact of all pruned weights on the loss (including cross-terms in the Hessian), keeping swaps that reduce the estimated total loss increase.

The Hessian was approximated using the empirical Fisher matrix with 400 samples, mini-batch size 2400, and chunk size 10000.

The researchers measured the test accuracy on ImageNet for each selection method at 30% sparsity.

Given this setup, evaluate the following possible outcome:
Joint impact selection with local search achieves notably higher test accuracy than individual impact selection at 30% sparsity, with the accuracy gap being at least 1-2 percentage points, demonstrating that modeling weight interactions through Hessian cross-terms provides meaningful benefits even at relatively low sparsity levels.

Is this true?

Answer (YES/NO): NO